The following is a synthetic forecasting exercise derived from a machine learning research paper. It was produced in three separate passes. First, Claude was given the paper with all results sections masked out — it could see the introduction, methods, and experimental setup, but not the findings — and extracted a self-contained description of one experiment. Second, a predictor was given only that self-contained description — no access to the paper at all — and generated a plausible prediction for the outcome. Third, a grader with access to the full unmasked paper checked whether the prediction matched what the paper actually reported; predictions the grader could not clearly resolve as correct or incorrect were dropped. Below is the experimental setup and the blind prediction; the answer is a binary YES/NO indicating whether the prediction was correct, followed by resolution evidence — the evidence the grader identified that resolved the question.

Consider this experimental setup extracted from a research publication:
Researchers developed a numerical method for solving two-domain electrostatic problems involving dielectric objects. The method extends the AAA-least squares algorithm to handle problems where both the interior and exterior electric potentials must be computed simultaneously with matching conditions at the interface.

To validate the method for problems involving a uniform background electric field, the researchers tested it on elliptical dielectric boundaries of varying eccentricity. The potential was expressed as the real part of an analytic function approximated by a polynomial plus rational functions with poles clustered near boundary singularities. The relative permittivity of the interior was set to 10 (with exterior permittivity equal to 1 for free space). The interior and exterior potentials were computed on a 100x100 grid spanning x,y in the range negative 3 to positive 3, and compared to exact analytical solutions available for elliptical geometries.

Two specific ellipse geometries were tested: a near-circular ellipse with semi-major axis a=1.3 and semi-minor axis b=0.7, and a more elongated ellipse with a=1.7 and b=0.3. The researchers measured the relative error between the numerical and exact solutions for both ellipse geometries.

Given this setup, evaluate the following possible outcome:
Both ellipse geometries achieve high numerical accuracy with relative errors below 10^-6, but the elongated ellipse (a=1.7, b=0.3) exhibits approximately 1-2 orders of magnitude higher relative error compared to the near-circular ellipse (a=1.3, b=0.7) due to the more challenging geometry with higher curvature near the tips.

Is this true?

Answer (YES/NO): NO